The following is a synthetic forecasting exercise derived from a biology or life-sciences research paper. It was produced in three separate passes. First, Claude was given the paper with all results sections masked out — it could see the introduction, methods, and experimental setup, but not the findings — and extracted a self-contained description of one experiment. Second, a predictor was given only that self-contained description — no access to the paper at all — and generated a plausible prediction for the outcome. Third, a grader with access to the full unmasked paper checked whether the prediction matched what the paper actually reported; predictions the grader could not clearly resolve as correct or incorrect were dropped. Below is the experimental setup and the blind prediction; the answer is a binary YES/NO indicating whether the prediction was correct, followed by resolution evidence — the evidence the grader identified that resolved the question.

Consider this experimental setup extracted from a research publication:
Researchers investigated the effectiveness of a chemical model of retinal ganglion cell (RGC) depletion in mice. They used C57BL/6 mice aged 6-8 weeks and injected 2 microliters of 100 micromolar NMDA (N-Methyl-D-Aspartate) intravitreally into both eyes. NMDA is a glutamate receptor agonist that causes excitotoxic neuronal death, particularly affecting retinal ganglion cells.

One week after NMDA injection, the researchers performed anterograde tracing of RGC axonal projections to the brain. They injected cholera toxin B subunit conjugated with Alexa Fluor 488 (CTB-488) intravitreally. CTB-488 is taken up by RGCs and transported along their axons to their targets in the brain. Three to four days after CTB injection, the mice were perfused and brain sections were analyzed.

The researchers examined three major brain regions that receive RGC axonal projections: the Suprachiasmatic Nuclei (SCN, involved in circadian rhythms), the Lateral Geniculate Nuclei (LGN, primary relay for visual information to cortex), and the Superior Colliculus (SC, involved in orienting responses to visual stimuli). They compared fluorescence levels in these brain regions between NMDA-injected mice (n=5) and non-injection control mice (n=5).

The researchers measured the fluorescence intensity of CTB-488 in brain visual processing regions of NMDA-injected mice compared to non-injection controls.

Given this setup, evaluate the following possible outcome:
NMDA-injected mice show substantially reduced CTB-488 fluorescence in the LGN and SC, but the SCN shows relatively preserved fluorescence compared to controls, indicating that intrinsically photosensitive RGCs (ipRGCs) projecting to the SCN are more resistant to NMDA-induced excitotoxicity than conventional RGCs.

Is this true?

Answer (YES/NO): YES